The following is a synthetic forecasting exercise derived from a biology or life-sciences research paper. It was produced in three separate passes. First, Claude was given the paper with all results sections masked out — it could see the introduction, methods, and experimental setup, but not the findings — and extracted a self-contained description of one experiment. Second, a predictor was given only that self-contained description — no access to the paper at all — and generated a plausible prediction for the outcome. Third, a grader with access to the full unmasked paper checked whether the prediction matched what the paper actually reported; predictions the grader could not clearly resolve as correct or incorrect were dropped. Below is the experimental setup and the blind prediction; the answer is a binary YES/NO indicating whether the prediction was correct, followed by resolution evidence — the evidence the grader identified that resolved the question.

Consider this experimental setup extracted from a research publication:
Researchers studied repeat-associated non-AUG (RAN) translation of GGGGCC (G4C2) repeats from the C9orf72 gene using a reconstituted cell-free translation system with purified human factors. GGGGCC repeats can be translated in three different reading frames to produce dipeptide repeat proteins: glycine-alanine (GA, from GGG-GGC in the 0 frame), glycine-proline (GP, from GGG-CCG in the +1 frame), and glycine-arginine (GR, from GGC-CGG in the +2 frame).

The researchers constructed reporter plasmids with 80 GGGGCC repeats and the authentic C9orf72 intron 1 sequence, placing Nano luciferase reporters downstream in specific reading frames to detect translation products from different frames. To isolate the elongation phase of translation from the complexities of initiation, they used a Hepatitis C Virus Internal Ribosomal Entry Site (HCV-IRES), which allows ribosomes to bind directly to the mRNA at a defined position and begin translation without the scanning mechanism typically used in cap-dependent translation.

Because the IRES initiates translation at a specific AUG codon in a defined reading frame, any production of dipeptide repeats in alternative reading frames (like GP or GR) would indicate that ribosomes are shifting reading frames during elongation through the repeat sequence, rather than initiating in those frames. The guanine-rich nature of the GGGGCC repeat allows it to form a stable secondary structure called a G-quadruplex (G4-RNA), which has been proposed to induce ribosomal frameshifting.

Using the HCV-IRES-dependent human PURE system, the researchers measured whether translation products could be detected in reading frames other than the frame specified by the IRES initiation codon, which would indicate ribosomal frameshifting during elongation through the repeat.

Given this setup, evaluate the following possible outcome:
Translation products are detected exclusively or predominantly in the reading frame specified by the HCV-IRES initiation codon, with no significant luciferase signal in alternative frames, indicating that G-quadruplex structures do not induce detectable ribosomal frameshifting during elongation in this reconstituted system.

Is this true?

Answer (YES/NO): NO